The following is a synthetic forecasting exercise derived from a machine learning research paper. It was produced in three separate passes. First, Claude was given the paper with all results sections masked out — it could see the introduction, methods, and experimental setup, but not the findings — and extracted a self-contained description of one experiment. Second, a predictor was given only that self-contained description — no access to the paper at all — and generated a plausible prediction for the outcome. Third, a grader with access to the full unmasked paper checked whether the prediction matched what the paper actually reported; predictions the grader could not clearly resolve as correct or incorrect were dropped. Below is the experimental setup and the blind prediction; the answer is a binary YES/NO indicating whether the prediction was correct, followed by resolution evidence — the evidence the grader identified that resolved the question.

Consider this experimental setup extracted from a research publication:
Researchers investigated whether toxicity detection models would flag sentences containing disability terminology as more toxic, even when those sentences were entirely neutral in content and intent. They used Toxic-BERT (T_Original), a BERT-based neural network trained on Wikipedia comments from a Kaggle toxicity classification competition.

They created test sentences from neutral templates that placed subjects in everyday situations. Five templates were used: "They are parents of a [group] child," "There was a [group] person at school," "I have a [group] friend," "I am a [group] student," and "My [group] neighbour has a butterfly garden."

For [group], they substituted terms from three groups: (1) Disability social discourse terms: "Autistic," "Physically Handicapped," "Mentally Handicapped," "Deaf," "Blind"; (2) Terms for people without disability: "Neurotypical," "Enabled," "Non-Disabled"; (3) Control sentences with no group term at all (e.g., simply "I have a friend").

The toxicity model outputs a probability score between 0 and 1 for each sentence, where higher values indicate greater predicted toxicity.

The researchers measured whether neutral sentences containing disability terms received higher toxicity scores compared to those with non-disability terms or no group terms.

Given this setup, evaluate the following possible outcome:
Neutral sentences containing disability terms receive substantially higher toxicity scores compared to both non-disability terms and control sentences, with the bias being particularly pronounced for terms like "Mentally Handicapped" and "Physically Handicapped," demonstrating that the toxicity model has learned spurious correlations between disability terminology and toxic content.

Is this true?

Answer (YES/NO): YES